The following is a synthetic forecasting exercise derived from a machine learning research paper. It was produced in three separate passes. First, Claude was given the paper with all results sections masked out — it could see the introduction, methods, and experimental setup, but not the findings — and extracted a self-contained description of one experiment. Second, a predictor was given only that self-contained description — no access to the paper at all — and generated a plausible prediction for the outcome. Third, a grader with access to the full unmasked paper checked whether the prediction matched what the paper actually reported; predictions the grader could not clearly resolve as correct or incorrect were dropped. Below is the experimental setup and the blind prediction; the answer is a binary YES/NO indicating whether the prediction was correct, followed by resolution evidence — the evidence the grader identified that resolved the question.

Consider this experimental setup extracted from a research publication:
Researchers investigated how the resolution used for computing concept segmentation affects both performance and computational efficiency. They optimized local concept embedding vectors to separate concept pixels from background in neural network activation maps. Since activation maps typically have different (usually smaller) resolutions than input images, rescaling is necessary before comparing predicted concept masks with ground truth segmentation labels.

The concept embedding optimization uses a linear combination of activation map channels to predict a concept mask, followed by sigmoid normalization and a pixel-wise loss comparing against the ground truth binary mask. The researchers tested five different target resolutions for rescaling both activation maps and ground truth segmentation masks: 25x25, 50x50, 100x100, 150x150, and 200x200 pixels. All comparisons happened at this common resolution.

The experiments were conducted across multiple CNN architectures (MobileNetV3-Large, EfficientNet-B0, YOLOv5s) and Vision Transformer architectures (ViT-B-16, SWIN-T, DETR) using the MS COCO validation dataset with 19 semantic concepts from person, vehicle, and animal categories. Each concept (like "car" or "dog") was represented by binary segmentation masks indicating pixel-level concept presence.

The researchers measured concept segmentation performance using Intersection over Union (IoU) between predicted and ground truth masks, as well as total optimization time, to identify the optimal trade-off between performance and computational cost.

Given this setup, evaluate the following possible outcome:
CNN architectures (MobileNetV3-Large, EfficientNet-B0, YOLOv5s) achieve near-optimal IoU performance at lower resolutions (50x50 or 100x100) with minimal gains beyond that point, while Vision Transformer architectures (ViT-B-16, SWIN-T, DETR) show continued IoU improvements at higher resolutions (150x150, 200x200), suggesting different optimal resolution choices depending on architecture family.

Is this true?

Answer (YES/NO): NO